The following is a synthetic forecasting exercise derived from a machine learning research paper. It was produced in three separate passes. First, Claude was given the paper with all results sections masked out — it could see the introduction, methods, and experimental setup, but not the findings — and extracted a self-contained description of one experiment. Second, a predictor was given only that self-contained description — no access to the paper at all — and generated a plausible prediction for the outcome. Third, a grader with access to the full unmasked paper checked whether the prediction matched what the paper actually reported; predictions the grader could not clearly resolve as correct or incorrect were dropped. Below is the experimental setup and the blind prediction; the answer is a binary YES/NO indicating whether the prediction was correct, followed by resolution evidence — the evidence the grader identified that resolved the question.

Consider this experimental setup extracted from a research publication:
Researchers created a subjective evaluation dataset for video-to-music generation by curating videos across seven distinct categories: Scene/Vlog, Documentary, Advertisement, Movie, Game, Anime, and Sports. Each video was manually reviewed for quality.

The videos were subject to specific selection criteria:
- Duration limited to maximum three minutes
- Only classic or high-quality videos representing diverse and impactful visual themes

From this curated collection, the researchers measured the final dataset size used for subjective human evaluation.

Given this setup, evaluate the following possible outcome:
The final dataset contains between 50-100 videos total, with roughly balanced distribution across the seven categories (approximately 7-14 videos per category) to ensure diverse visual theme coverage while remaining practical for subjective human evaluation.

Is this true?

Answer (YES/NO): NO